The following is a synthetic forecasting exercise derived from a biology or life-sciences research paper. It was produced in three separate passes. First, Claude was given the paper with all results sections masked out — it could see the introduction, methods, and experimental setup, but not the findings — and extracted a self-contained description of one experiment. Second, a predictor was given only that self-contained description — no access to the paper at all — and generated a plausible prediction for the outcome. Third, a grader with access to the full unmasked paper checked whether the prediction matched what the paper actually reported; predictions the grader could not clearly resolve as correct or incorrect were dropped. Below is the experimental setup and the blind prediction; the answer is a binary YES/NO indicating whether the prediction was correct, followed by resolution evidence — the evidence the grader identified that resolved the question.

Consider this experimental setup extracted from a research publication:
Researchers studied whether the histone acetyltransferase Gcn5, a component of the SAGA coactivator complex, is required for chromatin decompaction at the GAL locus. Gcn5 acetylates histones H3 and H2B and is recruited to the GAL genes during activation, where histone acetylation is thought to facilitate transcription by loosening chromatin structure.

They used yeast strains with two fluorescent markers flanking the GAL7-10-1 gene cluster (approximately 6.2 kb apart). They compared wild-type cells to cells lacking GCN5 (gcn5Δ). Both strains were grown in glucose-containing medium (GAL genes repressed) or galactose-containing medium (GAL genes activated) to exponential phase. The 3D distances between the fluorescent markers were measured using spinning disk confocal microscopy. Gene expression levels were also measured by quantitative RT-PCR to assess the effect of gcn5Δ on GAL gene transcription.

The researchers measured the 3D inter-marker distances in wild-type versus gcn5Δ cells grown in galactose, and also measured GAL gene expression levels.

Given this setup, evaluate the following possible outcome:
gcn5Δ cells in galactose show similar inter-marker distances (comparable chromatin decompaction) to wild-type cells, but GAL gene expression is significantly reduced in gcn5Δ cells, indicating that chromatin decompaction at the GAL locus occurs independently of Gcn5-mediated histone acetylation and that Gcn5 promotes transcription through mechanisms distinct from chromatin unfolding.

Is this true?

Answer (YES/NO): NO